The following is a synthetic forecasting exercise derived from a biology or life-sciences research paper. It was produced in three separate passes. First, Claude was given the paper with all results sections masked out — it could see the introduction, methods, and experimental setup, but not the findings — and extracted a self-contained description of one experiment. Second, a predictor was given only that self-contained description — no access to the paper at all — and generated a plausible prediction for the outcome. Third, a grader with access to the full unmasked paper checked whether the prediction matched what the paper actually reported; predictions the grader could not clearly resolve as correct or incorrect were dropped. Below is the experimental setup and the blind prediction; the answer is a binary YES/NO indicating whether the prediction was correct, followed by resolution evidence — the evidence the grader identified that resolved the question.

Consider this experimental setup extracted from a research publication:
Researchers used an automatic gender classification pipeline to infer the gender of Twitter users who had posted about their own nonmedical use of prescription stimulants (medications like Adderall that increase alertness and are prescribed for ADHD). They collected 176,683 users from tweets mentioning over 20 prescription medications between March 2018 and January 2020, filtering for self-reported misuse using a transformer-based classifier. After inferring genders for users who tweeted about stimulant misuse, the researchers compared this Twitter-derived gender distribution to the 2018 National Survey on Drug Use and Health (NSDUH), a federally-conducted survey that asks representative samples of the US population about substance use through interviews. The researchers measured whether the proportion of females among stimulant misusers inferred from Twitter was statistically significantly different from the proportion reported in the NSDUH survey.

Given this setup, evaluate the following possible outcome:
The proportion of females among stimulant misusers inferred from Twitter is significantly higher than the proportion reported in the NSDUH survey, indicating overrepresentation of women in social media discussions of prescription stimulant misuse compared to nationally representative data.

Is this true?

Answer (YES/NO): YES